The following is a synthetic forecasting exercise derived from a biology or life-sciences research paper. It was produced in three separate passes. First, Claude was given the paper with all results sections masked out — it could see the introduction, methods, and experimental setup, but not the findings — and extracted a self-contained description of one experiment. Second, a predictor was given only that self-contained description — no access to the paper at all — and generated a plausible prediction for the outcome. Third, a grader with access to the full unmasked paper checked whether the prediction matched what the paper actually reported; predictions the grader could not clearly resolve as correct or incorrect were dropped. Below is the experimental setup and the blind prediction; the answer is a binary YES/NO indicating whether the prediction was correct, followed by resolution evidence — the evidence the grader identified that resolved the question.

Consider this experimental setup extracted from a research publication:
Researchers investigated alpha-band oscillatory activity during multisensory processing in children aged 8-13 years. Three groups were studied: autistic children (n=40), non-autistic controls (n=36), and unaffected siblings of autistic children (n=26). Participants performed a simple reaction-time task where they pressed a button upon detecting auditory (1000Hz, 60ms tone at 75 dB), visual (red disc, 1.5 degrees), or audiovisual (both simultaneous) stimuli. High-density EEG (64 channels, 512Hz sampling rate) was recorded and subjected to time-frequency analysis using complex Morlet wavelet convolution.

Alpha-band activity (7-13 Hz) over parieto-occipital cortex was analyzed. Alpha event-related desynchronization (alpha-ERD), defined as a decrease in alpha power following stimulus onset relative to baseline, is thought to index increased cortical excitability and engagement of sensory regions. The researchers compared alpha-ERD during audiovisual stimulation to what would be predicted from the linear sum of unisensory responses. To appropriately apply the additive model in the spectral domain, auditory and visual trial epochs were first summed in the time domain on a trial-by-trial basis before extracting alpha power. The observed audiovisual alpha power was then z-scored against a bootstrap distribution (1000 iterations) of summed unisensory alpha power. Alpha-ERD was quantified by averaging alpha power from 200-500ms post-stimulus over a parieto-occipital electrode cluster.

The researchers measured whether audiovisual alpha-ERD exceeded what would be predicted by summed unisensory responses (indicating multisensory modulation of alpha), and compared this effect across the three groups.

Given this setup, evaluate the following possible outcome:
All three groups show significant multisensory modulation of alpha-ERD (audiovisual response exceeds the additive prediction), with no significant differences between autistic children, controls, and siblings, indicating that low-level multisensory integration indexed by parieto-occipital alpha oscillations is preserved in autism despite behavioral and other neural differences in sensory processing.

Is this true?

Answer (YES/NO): NO